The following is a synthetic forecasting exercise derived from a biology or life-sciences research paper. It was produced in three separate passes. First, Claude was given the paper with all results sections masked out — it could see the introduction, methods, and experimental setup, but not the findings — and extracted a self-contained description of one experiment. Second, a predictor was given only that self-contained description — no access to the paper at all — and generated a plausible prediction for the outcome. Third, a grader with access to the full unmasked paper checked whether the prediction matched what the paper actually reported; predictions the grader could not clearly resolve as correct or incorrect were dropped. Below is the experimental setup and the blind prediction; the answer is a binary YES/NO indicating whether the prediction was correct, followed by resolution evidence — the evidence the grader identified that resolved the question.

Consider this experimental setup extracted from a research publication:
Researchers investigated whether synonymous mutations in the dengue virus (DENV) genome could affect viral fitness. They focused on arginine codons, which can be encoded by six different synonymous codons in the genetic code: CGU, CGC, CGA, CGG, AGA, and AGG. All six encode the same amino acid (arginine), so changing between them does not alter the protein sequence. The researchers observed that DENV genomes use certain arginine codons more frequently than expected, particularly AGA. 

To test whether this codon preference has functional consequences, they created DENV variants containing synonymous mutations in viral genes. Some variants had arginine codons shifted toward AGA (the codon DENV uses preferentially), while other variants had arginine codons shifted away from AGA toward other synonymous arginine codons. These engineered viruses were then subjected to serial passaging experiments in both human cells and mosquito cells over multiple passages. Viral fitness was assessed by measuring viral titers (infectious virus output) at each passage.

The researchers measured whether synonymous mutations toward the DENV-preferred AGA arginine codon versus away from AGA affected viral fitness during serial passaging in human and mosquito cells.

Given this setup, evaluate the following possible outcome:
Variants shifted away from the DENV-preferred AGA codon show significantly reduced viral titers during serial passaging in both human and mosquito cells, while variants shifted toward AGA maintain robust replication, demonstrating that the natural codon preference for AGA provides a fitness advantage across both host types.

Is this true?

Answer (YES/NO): NO